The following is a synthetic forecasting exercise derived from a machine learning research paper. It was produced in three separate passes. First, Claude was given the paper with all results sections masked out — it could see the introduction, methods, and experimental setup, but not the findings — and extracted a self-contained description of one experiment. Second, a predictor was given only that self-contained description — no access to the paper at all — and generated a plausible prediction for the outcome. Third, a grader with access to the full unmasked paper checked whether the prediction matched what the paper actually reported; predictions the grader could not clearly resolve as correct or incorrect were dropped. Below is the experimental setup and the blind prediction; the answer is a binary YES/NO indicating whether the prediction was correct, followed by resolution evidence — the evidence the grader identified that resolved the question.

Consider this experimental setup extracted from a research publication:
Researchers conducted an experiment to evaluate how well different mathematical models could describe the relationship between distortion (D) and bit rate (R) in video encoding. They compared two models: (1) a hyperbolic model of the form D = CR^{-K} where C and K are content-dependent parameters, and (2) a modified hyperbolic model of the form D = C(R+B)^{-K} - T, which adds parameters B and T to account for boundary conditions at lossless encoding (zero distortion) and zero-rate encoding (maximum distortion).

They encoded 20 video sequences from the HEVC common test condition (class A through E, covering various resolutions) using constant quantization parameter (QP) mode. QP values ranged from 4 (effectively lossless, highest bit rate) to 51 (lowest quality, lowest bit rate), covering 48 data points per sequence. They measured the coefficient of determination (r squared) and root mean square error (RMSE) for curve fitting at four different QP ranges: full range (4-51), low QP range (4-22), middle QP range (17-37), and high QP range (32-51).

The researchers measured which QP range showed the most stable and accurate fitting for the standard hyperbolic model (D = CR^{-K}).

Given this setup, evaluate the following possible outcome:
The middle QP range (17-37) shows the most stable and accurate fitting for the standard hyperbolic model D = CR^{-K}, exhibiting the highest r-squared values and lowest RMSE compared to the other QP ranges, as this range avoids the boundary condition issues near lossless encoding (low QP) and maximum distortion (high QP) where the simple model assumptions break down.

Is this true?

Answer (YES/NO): NO